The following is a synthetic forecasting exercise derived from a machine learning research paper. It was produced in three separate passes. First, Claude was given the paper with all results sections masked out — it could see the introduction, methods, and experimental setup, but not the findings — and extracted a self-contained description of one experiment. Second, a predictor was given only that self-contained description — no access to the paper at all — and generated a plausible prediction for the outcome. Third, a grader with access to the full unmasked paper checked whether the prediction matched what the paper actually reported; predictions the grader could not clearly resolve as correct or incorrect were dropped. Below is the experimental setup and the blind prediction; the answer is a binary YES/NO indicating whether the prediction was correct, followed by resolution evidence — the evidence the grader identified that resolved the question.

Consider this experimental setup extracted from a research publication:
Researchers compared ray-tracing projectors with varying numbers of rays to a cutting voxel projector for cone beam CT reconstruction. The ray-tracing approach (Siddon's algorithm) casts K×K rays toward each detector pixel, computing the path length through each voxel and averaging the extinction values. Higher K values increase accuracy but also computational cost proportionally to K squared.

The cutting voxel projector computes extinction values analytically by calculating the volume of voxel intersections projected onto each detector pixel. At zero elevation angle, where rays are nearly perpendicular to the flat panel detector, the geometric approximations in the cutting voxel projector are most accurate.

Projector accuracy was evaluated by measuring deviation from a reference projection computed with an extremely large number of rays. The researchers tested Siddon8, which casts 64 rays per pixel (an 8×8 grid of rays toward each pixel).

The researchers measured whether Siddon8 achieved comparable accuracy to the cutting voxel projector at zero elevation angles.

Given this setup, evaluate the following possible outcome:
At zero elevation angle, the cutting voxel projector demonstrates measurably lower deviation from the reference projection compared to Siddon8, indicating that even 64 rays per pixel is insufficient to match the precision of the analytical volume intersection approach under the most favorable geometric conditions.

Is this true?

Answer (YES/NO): YES